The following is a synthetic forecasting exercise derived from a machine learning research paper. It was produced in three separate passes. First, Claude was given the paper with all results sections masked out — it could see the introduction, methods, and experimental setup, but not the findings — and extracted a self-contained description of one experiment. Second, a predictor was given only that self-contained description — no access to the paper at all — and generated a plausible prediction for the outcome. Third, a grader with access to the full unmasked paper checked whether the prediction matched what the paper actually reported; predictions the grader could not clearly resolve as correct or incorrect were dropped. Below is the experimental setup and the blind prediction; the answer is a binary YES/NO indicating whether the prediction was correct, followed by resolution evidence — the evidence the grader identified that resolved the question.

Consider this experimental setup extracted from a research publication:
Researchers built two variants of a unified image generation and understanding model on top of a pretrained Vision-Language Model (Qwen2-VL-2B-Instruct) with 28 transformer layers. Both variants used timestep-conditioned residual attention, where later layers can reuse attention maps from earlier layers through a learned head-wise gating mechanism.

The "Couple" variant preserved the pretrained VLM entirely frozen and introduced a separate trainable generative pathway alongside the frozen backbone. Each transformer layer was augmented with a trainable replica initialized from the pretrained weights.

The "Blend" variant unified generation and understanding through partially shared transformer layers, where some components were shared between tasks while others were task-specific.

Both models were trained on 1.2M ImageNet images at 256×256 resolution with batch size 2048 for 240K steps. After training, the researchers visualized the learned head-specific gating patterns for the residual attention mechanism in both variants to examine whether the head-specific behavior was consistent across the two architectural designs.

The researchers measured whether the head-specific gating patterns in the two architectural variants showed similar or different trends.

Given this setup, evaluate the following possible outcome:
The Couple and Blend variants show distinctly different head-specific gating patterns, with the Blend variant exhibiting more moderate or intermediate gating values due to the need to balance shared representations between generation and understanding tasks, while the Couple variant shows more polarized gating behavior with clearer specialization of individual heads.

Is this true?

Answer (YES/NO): NO